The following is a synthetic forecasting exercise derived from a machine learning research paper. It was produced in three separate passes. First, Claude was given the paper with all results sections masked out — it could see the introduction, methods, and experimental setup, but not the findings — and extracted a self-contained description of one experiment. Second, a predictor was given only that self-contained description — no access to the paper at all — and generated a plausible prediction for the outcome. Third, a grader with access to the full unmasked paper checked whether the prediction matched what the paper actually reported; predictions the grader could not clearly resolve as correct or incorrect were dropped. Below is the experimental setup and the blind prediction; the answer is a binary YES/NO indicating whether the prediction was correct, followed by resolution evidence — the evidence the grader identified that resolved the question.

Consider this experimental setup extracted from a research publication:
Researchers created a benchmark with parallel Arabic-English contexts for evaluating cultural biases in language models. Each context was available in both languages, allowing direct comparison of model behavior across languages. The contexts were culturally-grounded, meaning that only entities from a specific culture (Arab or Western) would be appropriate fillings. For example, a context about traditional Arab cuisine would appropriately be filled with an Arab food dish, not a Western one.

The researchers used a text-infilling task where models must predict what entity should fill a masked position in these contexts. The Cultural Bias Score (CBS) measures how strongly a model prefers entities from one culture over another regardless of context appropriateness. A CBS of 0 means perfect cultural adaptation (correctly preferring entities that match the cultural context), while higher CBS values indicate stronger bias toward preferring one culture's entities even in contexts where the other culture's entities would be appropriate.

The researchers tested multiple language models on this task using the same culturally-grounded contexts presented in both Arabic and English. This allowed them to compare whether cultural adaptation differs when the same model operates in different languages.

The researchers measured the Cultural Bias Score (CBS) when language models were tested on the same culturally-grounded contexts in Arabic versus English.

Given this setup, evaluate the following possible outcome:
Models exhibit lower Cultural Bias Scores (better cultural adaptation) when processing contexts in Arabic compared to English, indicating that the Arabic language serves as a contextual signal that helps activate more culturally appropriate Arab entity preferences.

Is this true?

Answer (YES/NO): NO